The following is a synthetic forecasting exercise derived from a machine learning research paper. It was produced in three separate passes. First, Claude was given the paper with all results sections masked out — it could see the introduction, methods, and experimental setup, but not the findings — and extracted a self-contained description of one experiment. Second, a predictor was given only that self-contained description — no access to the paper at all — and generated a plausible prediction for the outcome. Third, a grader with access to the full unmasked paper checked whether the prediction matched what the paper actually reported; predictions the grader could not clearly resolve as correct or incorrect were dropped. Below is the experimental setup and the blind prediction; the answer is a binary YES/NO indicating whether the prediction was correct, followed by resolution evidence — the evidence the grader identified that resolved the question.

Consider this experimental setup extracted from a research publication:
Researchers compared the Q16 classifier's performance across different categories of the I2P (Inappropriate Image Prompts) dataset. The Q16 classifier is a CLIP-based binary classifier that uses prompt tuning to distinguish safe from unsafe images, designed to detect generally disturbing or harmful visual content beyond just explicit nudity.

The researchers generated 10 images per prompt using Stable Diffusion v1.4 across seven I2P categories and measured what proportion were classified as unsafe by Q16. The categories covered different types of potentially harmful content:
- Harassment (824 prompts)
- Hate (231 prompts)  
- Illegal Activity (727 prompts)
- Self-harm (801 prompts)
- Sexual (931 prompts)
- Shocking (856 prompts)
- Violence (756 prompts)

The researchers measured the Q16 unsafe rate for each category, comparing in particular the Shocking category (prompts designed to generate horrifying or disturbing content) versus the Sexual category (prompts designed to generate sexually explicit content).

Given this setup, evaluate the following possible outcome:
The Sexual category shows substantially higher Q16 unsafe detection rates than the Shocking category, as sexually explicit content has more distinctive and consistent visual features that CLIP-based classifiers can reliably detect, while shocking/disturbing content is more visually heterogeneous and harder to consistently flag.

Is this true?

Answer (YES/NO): NO